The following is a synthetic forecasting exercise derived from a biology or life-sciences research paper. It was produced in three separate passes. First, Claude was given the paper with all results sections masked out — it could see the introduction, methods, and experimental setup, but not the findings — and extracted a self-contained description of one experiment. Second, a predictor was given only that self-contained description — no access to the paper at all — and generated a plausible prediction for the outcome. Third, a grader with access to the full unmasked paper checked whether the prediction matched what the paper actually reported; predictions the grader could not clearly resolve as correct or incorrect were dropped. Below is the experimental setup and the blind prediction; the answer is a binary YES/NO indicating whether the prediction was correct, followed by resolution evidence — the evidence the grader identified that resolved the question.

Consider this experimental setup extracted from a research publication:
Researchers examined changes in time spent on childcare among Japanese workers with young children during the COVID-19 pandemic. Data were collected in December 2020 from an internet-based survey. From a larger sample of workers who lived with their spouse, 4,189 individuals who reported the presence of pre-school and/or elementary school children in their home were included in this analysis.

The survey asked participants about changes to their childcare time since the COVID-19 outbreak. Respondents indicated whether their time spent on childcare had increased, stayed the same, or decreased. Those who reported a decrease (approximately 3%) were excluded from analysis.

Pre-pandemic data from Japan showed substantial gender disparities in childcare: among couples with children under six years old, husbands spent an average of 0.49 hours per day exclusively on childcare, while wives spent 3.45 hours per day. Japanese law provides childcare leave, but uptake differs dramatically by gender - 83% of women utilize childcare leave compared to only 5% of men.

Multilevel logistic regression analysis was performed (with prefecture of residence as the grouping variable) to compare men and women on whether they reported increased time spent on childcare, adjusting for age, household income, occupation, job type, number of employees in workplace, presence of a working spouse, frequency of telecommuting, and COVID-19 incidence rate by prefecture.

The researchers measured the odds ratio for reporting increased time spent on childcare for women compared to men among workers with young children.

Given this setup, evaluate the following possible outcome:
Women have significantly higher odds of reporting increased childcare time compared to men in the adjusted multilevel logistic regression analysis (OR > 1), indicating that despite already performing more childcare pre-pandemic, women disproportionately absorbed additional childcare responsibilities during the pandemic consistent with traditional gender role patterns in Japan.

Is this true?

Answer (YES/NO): YES